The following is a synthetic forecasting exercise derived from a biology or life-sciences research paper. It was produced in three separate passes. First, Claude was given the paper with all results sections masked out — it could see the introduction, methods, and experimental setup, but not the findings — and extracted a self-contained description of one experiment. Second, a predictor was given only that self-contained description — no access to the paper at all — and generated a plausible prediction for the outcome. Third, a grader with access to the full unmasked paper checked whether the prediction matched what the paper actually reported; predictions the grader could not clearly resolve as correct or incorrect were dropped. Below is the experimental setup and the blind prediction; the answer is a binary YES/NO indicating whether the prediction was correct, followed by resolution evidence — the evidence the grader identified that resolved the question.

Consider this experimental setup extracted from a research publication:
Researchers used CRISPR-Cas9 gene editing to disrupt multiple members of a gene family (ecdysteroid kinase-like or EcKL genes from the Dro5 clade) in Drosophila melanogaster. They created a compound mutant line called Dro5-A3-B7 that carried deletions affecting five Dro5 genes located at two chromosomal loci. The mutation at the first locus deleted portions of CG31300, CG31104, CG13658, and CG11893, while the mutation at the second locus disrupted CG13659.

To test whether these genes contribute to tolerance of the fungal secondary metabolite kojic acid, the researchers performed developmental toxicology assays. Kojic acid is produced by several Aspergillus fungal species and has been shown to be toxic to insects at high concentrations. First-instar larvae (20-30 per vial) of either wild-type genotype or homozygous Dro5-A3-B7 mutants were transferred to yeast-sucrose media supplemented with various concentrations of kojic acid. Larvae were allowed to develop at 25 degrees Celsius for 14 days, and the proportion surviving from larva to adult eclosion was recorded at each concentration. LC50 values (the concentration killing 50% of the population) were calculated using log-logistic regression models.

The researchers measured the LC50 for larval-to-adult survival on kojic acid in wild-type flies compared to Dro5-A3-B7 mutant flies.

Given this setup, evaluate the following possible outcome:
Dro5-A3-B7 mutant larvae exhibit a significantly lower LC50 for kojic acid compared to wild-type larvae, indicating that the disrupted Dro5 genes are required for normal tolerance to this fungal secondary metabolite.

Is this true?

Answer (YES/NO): YES